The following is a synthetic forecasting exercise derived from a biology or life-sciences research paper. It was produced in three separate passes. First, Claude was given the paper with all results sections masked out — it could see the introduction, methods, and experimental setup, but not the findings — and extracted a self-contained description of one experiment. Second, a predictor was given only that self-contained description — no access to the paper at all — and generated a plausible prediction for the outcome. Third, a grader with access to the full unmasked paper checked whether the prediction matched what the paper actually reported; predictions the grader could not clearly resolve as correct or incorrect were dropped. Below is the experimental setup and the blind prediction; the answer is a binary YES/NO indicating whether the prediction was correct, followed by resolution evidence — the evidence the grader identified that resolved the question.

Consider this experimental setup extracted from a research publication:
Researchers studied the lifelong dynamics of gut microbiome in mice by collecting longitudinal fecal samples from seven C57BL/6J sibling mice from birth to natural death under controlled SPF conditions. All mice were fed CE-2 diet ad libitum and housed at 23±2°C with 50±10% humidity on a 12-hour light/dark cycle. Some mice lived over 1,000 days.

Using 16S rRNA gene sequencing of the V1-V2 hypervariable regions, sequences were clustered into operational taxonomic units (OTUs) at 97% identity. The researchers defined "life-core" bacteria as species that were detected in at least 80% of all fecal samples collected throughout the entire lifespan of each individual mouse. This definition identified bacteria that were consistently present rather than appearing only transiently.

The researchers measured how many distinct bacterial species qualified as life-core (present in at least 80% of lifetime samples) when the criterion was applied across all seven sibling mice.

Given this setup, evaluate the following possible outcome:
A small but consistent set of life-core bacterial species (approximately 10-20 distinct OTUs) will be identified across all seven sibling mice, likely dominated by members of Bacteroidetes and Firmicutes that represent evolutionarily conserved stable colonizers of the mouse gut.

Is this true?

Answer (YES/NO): NO